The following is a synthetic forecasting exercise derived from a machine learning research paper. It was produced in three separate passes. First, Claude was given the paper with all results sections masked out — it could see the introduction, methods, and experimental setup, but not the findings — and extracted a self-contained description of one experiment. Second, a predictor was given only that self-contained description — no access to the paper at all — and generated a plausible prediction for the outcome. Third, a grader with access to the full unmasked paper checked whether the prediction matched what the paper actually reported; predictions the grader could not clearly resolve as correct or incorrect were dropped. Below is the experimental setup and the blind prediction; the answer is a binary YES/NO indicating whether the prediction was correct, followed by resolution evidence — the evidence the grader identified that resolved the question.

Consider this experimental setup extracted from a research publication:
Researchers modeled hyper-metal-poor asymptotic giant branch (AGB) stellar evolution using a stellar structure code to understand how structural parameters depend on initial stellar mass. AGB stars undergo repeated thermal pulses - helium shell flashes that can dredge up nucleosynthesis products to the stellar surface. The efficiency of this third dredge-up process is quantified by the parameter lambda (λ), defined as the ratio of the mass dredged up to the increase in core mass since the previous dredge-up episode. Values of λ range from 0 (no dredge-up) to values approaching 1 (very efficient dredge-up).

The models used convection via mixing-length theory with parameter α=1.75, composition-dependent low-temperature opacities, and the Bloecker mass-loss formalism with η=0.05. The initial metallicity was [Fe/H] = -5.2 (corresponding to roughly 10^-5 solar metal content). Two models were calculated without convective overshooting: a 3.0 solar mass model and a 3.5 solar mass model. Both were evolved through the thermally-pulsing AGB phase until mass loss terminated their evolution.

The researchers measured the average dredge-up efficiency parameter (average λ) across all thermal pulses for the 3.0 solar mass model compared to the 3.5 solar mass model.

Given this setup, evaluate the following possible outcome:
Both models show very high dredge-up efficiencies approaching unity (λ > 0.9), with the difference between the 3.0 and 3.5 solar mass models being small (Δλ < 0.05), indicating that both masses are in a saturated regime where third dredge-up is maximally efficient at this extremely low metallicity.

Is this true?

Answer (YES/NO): NO